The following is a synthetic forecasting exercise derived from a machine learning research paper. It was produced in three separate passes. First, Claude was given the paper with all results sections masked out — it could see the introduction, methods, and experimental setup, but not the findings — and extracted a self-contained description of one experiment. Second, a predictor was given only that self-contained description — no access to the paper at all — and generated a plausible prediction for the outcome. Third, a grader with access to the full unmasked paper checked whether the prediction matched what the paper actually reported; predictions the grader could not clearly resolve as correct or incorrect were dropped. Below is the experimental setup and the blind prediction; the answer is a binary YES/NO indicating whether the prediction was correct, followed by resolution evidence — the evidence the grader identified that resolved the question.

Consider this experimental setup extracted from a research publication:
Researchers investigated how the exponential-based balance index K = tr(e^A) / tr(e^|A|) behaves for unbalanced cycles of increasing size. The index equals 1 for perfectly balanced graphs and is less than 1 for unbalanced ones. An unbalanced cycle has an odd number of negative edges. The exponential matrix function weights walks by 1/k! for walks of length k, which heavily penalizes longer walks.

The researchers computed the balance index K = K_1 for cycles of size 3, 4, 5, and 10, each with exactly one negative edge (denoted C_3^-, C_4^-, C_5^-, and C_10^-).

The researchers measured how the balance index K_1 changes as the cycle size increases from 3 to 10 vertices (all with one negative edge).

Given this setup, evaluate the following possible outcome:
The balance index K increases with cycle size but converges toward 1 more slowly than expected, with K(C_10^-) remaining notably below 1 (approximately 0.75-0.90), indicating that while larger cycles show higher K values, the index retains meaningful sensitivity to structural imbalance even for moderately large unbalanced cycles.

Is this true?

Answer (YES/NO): NO